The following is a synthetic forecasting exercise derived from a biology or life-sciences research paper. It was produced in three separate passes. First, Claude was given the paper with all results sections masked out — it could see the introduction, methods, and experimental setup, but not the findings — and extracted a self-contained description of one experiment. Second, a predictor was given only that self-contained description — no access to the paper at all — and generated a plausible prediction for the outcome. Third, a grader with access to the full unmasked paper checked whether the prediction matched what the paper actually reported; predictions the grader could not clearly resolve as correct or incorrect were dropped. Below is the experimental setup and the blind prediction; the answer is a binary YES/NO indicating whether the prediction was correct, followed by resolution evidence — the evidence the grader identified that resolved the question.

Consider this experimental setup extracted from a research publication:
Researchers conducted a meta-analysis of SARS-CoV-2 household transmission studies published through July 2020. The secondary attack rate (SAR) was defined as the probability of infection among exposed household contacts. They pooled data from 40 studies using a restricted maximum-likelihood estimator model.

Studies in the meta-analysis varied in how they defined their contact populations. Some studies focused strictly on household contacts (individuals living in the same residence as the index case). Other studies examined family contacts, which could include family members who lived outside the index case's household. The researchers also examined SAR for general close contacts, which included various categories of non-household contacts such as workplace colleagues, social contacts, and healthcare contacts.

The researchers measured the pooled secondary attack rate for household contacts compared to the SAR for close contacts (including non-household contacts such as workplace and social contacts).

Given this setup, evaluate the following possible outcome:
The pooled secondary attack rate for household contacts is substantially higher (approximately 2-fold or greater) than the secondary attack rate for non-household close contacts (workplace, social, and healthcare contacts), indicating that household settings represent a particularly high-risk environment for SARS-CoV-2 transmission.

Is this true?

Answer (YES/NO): YES